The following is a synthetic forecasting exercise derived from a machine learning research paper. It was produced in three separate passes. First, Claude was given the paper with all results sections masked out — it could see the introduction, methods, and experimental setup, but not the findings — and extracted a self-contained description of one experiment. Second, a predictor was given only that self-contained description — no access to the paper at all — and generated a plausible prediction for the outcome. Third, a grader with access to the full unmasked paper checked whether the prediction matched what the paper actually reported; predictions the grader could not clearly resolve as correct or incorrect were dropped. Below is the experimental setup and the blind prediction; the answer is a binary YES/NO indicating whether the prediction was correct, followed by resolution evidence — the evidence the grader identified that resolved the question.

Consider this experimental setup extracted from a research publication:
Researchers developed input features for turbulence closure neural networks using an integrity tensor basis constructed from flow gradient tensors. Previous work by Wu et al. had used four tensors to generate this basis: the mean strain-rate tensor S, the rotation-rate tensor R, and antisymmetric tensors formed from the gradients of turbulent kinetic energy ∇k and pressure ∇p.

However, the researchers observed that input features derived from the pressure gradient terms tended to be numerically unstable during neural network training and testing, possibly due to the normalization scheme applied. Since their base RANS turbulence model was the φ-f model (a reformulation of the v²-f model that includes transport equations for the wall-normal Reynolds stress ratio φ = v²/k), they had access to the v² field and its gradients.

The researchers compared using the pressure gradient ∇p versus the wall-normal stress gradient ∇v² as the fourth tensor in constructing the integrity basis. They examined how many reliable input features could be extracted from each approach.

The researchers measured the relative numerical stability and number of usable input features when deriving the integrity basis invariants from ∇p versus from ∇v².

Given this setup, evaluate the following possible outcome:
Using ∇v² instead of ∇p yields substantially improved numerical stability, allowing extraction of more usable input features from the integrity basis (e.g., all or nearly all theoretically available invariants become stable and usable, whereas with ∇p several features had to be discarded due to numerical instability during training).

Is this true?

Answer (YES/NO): YES